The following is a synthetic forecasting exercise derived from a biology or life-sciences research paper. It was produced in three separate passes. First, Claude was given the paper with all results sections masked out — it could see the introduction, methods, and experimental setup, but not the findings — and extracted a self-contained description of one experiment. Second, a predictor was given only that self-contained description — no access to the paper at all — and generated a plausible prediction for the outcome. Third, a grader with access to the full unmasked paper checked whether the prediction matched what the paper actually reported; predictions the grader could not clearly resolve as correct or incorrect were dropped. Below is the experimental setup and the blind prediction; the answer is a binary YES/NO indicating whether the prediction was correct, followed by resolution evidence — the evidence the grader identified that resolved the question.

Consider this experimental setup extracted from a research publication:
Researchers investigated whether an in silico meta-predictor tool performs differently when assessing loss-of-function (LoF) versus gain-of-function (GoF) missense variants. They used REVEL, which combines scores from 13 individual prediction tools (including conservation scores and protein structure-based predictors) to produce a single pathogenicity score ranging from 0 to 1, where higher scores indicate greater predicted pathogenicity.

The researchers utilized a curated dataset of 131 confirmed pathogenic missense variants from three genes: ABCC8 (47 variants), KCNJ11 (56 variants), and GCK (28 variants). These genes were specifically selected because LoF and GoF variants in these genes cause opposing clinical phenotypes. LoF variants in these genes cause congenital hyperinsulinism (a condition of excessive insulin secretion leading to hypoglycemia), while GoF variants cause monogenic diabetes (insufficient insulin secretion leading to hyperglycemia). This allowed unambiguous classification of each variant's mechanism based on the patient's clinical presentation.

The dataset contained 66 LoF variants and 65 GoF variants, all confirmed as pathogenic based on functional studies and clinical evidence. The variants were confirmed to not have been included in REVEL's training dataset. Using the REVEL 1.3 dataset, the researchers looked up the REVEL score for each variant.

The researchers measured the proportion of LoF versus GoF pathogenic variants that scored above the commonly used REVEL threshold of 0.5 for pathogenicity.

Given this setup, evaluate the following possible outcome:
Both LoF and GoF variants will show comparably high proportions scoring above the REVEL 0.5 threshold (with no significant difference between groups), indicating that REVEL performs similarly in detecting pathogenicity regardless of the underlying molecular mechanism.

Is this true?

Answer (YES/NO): YES